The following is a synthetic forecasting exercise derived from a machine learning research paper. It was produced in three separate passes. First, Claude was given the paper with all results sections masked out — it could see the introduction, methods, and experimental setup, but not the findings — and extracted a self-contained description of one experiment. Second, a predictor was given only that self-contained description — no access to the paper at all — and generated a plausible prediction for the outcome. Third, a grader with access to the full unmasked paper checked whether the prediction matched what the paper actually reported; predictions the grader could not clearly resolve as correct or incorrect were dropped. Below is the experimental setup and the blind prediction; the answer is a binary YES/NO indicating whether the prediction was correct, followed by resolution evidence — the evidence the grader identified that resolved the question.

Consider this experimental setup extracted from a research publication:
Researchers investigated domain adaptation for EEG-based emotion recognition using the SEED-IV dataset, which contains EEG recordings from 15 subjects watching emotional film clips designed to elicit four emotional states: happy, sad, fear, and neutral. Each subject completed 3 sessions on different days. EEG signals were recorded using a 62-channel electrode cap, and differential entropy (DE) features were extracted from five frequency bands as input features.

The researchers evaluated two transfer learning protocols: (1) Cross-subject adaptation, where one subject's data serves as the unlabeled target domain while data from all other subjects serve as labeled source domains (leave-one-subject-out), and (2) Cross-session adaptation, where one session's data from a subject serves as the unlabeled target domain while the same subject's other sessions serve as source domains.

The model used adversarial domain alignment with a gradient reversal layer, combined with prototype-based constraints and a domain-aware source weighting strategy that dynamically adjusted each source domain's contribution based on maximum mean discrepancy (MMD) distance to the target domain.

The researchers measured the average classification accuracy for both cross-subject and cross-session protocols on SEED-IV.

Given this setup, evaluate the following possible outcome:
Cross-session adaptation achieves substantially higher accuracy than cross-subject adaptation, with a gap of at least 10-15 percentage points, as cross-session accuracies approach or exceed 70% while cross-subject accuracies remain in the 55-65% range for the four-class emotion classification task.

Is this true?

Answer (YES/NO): NO